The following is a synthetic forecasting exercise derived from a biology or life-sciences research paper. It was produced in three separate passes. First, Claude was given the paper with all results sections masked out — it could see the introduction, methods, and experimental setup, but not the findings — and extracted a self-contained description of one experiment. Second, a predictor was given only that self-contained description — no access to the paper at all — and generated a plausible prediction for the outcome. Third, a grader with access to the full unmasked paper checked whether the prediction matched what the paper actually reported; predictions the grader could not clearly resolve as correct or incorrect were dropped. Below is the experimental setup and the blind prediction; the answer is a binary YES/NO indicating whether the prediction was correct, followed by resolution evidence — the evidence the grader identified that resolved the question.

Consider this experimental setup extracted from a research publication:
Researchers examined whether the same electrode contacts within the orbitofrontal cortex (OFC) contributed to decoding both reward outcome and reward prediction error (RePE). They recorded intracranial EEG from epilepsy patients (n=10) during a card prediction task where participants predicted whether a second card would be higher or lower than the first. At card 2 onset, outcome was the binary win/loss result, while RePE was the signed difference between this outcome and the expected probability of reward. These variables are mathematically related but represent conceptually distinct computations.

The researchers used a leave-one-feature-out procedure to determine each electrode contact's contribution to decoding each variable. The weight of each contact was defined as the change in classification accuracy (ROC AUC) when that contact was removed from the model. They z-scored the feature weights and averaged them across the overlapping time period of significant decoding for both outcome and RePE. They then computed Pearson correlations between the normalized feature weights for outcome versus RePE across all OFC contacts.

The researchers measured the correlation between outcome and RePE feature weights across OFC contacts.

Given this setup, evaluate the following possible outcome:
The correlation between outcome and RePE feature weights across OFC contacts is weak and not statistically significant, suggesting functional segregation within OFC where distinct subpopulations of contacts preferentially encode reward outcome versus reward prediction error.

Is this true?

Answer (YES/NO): YES